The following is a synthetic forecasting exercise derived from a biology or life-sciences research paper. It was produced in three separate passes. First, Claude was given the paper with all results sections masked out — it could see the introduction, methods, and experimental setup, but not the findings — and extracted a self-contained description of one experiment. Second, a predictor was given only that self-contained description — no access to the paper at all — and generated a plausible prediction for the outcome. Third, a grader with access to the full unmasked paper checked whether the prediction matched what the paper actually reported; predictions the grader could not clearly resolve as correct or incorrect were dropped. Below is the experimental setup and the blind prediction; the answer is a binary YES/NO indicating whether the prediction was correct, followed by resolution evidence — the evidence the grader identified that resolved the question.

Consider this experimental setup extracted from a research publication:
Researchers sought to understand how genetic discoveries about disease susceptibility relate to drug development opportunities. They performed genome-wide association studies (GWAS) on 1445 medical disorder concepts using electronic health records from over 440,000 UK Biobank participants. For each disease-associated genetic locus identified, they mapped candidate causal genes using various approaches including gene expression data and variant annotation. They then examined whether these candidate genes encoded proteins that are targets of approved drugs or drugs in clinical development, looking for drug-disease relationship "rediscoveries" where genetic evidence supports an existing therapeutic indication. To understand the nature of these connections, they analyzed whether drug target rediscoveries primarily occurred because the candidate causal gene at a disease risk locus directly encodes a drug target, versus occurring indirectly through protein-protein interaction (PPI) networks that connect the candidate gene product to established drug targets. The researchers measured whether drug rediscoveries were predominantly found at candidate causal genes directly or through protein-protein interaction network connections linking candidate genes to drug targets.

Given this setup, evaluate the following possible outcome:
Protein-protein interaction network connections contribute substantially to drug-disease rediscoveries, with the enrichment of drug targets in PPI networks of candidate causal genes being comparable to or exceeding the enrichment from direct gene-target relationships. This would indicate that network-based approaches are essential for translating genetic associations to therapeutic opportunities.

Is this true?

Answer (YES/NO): YES